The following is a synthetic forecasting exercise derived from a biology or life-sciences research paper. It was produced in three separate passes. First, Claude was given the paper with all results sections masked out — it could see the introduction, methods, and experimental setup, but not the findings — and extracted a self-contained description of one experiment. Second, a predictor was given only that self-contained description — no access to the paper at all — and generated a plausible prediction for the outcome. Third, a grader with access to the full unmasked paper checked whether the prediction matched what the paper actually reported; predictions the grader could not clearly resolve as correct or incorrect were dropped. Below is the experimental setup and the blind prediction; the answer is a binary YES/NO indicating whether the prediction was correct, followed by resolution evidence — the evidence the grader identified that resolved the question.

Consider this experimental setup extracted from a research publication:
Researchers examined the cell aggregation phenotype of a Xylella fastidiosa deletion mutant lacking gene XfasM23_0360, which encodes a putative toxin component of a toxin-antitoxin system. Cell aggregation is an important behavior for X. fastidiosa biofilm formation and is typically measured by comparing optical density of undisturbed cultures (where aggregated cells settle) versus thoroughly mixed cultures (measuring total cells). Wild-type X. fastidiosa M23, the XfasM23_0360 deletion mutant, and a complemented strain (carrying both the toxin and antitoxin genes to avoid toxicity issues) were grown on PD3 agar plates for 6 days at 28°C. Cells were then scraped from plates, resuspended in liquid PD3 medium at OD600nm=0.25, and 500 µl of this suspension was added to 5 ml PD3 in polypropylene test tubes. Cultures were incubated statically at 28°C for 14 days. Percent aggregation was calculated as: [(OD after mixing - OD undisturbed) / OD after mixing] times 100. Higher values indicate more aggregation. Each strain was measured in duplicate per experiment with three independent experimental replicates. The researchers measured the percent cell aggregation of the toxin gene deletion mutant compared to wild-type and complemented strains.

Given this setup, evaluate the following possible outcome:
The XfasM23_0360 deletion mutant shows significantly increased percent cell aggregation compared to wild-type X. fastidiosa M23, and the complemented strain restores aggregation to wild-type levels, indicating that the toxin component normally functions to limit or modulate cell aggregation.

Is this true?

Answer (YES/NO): NO